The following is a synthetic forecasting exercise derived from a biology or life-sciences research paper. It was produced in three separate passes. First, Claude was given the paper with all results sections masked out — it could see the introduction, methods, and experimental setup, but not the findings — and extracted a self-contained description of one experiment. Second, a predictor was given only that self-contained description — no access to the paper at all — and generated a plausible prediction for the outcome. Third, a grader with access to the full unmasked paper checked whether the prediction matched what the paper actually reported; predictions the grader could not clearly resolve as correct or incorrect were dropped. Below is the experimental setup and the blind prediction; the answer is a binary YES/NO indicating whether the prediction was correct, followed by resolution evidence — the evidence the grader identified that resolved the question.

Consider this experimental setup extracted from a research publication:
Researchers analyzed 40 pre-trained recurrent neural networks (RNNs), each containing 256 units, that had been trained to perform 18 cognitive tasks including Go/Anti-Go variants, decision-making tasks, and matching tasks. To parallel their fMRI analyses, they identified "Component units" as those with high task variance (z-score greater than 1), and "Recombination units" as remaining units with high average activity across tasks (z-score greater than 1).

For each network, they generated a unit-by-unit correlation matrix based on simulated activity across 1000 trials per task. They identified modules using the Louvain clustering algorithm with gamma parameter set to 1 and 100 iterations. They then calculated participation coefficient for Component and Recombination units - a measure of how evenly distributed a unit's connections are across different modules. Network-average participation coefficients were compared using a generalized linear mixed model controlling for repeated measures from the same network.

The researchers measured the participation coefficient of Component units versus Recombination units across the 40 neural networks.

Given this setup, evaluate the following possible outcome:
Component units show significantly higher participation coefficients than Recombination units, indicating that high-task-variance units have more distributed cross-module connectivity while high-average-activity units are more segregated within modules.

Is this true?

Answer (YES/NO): NO